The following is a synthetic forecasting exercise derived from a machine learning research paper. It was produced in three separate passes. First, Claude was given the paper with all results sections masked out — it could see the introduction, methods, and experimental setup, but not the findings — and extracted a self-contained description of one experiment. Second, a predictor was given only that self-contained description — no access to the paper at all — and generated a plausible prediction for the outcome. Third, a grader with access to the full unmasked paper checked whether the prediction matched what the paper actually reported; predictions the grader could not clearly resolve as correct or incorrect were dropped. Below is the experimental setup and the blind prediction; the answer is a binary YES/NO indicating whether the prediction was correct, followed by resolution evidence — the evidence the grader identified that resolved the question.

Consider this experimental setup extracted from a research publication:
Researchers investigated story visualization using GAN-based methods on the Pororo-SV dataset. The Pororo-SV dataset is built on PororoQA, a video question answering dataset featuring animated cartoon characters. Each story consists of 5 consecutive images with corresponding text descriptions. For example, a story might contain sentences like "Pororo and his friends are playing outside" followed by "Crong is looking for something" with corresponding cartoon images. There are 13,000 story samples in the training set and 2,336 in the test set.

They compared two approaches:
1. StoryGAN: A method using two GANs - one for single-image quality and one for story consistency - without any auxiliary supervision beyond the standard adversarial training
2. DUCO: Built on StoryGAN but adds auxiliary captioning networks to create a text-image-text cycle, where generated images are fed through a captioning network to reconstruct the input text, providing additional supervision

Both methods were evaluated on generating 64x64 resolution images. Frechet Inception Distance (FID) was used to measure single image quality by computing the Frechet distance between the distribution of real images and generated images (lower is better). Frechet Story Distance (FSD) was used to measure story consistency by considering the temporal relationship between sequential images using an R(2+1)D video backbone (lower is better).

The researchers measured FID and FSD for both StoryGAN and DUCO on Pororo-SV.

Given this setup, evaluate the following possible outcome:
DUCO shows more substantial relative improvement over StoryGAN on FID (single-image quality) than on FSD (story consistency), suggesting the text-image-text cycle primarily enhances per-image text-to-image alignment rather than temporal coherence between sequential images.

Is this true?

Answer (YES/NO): NO